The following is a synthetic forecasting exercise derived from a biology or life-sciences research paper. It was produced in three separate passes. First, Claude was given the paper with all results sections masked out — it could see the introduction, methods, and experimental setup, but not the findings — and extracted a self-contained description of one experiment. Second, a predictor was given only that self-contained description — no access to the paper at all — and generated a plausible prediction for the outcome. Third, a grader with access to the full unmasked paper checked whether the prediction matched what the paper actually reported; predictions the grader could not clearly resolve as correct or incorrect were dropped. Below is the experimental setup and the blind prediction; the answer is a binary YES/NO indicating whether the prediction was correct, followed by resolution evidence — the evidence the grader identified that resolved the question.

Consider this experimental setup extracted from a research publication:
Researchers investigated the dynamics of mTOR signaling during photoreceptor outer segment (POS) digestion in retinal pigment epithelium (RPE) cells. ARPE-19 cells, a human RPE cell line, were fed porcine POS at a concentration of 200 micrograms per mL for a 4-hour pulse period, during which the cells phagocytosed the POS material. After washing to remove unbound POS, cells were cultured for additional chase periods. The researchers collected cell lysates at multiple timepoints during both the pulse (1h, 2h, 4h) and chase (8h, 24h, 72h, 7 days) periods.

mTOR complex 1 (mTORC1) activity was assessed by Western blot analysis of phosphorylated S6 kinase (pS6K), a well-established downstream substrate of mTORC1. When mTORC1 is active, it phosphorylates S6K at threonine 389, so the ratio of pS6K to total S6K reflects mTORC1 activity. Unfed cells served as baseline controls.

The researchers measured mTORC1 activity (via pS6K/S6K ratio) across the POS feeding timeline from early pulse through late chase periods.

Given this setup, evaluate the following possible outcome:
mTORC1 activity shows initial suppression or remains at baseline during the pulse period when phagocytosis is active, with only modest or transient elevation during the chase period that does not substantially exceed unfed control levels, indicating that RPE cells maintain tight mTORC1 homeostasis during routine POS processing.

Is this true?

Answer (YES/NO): NO